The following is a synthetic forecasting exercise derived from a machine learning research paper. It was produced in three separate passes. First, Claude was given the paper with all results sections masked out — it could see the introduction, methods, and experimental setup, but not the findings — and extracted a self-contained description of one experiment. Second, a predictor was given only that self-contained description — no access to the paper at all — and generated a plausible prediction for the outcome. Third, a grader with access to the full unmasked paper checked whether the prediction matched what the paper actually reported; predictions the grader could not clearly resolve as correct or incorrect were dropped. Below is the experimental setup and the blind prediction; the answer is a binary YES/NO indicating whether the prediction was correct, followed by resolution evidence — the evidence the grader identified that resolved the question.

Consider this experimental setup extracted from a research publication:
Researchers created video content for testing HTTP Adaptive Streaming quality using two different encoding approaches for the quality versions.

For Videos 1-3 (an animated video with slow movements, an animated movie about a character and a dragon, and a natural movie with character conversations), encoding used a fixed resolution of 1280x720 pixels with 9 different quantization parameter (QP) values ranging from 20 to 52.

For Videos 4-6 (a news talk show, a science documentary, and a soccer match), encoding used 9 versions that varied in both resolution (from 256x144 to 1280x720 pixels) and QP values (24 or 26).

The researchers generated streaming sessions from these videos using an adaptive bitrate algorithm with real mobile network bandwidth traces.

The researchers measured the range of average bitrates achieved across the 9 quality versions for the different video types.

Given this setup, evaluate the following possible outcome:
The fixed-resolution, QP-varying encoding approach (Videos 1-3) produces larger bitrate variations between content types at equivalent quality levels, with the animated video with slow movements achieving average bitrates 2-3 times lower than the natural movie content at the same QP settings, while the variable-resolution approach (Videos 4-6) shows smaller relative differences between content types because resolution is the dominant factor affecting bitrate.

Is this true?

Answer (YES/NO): NO